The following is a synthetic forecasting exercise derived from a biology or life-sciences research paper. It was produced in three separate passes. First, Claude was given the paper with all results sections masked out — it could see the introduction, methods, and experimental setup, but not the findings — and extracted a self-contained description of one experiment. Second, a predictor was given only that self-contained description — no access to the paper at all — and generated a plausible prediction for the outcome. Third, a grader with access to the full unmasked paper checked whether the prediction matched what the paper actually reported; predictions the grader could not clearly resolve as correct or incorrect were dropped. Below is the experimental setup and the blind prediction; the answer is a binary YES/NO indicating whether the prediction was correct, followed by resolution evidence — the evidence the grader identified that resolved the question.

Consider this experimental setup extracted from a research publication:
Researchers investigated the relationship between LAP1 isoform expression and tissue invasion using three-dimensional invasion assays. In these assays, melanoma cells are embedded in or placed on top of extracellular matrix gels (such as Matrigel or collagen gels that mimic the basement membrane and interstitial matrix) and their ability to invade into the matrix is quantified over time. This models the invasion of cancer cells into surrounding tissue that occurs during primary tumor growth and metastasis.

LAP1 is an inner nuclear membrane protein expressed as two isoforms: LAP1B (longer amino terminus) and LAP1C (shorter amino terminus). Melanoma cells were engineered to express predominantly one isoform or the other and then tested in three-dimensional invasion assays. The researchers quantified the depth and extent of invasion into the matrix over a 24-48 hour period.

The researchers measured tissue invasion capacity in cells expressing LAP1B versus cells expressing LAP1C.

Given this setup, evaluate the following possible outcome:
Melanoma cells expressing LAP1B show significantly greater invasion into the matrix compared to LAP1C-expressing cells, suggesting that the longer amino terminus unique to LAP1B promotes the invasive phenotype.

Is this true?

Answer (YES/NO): NO